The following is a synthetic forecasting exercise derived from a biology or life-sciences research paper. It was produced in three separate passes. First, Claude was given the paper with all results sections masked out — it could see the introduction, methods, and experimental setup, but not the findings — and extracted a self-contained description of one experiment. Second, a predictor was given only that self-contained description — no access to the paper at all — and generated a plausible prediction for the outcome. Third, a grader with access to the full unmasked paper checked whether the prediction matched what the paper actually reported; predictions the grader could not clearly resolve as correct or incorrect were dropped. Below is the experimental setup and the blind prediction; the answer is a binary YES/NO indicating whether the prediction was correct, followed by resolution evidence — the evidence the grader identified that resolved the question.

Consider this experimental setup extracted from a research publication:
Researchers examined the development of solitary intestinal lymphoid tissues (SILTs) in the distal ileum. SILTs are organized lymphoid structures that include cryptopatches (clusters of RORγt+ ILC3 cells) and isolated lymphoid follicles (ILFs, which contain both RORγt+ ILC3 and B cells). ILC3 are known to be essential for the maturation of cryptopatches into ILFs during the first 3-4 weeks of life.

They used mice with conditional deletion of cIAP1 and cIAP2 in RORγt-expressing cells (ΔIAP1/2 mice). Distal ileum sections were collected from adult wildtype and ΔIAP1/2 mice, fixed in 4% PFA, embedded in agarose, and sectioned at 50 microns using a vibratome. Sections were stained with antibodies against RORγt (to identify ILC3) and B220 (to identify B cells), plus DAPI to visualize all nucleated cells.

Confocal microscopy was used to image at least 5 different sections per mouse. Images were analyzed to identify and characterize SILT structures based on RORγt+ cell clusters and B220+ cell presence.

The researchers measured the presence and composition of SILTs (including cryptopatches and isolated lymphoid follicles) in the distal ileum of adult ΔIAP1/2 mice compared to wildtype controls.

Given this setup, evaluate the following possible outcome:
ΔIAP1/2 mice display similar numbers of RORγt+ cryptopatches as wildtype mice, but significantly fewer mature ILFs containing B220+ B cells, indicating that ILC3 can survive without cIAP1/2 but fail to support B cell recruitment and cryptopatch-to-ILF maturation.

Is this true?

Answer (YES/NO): NO